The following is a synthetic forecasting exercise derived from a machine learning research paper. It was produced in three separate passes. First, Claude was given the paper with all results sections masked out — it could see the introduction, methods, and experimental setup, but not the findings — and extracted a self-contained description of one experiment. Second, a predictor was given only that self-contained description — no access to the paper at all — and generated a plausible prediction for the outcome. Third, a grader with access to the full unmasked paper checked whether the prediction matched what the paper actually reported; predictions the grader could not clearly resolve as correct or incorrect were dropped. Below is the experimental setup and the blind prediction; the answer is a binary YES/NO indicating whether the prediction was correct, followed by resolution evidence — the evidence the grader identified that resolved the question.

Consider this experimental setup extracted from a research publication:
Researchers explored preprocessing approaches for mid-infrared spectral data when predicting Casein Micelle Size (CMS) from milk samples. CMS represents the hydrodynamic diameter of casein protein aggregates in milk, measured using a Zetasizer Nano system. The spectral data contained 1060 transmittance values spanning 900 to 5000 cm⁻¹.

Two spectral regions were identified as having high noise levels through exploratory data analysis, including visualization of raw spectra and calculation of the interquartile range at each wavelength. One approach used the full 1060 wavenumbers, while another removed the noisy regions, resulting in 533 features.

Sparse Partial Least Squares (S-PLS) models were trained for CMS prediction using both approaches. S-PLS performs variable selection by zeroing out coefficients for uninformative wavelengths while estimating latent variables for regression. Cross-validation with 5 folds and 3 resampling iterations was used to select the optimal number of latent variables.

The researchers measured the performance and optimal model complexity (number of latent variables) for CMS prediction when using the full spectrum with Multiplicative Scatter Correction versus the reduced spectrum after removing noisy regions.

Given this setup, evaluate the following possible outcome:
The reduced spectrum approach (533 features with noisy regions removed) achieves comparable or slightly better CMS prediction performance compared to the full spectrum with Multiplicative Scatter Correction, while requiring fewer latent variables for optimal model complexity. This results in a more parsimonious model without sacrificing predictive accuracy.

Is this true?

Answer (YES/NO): NO